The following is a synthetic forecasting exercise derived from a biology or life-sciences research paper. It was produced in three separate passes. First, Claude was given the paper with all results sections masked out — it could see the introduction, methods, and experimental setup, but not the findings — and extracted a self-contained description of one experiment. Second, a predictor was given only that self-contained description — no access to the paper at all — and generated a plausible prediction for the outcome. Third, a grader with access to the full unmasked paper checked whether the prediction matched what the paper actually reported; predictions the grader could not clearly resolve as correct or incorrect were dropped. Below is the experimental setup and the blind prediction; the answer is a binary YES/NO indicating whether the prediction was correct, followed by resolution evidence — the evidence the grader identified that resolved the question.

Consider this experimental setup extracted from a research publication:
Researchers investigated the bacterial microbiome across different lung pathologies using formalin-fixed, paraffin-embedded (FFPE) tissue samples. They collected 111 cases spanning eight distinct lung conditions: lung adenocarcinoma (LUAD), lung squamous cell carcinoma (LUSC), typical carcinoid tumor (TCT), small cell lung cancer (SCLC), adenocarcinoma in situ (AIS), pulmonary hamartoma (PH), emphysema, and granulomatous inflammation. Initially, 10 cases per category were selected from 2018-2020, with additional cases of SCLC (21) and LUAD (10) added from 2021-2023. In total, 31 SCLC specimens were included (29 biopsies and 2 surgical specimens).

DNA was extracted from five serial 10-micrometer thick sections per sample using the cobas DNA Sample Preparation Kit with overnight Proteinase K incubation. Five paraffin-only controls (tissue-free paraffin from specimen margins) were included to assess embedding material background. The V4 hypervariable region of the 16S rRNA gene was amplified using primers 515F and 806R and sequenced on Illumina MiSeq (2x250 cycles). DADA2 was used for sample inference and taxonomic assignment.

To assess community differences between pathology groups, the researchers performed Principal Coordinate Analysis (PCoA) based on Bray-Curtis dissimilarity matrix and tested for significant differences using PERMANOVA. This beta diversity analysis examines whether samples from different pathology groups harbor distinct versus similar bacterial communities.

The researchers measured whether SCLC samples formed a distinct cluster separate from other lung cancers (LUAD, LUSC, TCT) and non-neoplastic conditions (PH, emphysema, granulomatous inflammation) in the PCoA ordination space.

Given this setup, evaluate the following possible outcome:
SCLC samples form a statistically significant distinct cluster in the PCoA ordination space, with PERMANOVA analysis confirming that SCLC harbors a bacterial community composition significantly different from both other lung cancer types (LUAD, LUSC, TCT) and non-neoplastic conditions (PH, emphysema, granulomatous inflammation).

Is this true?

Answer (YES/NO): NO